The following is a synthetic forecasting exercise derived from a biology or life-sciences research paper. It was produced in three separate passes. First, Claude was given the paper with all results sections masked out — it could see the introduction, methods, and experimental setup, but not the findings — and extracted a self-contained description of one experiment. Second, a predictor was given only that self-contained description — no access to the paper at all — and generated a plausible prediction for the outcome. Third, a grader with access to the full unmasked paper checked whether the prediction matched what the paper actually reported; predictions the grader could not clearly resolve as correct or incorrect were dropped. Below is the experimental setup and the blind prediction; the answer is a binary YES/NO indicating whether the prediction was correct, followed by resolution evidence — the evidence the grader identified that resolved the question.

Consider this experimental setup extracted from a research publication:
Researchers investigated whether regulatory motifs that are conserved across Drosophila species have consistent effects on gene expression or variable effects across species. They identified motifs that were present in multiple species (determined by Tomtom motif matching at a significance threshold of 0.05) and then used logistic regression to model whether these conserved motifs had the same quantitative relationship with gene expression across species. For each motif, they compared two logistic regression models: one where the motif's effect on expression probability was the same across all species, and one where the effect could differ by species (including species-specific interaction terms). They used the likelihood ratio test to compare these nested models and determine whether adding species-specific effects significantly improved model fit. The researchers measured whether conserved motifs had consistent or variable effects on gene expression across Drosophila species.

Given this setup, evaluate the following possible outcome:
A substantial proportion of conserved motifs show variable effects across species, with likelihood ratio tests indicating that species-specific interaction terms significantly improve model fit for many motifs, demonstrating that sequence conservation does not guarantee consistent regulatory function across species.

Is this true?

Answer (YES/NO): YES